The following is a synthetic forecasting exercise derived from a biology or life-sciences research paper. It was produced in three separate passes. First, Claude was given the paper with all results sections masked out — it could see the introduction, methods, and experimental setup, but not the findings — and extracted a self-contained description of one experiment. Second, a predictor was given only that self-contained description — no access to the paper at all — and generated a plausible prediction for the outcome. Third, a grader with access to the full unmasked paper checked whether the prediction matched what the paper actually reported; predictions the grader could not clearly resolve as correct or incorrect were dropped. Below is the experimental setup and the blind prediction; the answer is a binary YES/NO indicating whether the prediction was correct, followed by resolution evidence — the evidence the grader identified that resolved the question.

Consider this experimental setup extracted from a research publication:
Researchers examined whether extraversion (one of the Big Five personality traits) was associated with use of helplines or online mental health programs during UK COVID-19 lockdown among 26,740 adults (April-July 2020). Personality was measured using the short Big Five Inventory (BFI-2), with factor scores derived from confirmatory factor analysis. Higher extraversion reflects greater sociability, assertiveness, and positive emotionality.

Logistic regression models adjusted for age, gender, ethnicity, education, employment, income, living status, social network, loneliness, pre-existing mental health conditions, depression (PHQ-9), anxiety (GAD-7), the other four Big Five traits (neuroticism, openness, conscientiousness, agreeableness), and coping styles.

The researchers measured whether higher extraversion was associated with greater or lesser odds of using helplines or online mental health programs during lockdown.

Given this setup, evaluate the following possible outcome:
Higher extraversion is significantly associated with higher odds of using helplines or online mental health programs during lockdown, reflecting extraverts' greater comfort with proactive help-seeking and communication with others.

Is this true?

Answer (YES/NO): NO